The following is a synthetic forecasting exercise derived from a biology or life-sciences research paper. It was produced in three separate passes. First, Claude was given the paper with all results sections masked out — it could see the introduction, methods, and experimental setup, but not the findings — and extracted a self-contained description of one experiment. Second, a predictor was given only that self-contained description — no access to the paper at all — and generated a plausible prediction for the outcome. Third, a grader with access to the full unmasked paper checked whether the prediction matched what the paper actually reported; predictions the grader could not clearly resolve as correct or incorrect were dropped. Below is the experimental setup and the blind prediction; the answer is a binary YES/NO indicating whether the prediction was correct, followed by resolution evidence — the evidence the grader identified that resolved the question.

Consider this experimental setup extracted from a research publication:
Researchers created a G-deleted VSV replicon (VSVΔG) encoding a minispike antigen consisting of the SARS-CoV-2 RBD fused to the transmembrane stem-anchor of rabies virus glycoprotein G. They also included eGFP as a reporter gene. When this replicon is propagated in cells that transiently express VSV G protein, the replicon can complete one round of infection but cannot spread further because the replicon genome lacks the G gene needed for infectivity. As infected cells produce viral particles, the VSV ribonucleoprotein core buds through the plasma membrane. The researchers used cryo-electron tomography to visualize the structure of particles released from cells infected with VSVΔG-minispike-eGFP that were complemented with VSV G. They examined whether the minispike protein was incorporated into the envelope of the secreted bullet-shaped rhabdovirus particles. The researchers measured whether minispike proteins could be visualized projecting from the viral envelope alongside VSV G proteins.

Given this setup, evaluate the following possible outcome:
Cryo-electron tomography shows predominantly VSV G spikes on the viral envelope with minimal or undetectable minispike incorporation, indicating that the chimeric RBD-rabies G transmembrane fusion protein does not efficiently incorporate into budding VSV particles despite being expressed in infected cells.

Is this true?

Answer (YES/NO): NO